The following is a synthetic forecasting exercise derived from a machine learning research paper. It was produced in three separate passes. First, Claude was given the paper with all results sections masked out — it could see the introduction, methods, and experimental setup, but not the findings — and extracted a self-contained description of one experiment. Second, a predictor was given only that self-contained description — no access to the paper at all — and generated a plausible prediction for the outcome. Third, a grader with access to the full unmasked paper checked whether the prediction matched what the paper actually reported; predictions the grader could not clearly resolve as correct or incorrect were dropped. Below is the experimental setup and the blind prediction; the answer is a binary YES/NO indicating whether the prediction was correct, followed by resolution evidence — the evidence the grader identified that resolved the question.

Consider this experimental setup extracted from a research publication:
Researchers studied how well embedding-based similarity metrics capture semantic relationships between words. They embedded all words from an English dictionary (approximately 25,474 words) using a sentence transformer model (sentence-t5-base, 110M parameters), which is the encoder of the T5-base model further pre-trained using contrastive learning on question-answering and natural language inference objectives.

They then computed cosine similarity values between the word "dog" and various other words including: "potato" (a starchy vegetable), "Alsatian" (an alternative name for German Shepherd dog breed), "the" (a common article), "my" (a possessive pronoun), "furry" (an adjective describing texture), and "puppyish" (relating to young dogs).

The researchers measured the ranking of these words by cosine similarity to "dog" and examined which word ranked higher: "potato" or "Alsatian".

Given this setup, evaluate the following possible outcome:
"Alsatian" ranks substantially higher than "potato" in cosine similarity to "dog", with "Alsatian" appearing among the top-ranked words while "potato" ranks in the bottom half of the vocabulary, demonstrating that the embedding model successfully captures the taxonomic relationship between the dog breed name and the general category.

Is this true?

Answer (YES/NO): NO